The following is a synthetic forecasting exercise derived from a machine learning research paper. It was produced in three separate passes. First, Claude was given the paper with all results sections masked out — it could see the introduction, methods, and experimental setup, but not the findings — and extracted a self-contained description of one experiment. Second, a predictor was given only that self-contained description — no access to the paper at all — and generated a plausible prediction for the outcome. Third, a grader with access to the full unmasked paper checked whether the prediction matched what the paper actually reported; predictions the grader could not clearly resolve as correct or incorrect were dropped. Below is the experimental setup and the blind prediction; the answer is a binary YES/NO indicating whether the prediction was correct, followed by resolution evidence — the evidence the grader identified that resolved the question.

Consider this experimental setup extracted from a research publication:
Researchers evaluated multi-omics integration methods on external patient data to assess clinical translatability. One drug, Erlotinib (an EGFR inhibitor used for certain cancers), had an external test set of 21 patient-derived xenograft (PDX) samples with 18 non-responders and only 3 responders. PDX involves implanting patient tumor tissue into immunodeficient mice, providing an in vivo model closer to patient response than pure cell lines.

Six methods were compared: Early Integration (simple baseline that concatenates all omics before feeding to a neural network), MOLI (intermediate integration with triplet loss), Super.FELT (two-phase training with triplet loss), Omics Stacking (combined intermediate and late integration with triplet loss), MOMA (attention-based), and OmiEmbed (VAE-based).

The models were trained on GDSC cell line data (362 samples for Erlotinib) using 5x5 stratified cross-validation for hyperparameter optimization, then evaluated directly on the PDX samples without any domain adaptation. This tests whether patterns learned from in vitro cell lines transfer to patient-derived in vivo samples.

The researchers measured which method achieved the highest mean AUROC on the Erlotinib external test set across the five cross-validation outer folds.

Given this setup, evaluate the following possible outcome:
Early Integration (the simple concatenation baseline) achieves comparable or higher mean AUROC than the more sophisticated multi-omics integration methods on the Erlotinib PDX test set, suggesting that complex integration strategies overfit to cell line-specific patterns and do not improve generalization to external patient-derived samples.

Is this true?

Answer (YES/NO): YES